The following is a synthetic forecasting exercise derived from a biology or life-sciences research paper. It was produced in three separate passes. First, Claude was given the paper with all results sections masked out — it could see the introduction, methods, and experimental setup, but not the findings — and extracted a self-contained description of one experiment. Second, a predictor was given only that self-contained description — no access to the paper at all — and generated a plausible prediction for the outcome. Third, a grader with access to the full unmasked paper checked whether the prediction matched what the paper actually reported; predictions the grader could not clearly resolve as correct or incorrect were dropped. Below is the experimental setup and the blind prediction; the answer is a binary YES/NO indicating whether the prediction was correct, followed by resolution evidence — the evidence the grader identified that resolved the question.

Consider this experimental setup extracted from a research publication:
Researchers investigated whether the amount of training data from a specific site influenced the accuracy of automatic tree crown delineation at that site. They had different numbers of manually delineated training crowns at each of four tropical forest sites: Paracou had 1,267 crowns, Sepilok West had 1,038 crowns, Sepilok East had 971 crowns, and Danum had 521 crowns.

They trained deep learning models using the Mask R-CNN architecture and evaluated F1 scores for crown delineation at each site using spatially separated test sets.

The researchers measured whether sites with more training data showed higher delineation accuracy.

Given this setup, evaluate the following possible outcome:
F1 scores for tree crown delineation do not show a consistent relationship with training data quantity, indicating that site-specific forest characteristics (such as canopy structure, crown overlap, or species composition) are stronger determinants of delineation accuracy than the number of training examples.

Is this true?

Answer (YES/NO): YES